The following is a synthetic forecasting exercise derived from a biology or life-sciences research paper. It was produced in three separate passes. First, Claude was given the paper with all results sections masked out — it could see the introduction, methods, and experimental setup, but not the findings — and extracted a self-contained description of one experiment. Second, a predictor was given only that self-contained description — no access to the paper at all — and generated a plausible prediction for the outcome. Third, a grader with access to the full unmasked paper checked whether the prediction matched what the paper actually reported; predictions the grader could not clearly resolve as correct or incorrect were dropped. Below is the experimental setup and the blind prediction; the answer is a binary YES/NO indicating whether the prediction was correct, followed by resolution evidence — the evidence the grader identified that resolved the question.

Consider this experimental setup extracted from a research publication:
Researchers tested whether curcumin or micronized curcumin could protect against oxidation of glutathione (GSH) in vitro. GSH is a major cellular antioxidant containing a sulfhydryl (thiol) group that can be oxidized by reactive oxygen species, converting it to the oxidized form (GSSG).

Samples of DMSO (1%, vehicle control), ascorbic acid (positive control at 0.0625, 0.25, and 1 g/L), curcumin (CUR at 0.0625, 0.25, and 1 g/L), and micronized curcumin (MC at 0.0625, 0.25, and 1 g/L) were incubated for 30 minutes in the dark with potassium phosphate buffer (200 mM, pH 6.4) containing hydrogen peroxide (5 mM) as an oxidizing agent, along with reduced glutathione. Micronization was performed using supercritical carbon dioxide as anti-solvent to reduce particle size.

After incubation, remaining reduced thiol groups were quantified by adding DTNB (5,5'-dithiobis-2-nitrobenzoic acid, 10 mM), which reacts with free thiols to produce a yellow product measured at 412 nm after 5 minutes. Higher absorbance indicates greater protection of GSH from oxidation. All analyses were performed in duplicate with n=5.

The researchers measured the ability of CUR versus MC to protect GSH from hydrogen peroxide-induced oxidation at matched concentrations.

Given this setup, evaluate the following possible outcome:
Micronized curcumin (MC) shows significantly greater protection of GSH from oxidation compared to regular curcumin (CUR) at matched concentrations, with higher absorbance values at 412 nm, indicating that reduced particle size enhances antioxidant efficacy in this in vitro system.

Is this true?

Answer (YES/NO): NO